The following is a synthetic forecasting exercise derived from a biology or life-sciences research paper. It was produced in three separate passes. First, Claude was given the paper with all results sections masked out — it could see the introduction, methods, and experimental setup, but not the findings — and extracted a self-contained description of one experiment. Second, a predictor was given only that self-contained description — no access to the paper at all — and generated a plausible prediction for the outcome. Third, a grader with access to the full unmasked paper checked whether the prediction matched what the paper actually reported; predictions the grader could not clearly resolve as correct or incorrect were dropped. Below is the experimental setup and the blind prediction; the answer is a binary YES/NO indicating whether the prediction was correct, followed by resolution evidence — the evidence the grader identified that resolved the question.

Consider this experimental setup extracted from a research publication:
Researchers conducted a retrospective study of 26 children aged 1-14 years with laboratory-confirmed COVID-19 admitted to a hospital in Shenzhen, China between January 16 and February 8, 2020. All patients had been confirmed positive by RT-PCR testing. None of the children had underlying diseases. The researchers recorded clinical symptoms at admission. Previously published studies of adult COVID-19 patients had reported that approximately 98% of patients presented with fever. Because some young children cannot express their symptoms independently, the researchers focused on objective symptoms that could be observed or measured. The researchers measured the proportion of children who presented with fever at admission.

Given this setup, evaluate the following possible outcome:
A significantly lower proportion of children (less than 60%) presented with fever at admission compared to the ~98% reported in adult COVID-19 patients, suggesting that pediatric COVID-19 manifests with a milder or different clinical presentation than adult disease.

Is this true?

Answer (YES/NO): YES